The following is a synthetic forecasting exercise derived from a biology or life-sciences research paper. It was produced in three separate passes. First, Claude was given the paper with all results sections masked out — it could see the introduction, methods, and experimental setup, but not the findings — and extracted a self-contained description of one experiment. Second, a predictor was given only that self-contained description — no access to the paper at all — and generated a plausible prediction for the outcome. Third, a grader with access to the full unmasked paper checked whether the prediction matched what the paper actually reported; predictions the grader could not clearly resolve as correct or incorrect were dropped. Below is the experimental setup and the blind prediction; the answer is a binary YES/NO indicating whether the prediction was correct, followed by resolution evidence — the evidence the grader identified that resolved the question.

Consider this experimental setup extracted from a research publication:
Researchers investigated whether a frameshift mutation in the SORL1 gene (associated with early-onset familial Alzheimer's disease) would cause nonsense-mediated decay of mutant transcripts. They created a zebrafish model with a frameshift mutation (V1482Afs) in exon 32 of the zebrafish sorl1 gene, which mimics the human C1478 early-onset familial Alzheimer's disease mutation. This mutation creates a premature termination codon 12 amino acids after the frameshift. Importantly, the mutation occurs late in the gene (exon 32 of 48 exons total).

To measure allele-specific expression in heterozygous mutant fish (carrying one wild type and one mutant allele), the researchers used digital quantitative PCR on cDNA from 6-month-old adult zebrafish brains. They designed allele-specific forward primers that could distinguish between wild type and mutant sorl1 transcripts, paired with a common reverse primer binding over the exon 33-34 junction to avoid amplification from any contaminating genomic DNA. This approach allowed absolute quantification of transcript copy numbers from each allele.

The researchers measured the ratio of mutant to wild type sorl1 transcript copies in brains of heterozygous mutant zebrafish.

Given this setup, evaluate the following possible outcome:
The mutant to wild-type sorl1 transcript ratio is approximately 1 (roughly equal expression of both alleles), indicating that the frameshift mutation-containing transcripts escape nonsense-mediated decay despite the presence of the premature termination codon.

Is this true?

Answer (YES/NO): NO